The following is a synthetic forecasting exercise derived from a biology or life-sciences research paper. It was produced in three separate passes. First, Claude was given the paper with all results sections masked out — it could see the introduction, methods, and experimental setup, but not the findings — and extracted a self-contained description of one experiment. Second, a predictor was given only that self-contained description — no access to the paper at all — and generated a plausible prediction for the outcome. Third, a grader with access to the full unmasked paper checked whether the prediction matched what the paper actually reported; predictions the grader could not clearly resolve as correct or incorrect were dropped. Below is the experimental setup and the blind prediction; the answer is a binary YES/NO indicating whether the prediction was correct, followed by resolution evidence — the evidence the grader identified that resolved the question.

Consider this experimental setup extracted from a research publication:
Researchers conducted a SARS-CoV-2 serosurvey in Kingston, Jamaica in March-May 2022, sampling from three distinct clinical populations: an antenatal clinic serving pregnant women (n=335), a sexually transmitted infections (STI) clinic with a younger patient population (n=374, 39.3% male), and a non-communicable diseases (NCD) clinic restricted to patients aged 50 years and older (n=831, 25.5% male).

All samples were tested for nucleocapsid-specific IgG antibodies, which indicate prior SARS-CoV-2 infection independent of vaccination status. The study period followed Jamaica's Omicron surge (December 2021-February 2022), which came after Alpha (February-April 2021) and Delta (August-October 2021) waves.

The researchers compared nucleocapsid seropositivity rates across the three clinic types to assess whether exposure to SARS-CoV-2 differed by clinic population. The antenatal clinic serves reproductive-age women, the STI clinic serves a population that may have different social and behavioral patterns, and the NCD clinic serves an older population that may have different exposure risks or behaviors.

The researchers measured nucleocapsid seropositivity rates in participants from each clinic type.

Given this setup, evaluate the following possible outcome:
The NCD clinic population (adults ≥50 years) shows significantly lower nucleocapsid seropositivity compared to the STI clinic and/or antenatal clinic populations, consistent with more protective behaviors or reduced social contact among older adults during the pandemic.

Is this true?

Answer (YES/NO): NO